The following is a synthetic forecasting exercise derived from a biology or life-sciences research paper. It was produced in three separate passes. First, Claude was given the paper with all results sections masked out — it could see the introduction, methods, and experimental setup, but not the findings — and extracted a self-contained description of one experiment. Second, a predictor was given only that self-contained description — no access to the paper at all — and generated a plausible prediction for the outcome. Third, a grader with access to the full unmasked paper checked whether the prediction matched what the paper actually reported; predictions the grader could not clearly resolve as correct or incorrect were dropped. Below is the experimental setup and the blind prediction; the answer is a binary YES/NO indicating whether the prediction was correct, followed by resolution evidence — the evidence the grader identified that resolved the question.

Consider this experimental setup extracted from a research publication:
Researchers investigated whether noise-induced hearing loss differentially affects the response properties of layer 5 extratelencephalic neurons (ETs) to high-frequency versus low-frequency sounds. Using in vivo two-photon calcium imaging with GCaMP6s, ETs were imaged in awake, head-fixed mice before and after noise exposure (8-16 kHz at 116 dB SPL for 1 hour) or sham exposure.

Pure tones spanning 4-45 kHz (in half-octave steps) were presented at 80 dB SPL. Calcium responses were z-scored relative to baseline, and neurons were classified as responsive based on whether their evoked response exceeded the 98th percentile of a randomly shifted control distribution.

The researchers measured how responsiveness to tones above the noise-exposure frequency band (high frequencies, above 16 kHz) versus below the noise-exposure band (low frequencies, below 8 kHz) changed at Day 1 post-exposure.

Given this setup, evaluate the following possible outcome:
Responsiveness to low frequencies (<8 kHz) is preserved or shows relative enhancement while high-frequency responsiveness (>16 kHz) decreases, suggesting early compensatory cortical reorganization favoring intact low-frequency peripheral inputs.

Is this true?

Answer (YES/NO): NO